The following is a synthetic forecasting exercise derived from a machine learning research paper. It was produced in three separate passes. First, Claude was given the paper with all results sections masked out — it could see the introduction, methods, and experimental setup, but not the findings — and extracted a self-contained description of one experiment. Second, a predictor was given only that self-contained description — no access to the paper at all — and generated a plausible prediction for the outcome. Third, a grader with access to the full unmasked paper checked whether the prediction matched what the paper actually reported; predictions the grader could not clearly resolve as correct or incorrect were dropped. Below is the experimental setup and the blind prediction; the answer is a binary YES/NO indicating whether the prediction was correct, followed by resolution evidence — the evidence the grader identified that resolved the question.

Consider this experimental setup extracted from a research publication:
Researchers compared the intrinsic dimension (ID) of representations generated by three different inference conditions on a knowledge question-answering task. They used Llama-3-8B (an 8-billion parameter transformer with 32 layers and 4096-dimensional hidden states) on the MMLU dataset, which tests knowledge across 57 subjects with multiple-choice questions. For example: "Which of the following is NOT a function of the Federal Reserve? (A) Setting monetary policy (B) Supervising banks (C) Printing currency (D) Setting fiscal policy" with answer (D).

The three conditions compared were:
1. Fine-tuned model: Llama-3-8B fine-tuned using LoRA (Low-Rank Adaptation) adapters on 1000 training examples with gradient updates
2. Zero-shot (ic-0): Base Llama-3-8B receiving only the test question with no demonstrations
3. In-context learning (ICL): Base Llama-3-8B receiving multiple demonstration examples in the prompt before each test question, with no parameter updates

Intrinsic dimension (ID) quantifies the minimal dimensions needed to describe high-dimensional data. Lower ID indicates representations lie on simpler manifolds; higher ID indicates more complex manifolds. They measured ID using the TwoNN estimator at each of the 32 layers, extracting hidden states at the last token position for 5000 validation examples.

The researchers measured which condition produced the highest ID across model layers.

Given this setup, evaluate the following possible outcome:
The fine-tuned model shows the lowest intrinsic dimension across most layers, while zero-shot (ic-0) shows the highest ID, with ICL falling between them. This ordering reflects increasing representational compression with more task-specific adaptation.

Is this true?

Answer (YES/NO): NO